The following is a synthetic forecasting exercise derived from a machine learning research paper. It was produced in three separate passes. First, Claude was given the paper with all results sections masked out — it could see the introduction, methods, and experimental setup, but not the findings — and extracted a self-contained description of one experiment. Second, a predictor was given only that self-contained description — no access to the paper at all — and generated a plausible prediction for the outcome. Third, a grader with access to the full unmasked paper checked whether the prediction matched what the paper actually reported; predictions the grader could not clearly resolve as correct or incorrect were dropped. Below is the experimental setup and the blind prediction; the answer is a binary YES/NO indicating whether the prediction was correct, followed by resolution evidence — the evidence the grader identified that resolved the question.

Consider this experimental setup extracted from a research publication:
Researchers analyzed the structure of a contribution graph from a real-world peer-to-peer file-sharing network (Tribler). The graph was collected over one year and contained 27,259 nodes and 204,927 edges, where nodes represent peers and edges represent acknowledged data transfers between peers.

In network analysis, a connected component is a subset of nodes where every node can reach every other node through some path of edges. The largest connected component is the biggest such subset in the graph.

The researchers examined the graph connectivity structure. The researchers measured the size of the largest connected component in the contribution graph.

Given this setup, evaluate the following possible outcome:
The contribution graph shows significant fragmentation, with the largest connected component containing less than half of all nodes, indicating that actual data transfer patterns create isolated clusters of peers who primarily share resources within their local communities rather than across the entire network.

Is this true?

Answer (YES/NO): YES